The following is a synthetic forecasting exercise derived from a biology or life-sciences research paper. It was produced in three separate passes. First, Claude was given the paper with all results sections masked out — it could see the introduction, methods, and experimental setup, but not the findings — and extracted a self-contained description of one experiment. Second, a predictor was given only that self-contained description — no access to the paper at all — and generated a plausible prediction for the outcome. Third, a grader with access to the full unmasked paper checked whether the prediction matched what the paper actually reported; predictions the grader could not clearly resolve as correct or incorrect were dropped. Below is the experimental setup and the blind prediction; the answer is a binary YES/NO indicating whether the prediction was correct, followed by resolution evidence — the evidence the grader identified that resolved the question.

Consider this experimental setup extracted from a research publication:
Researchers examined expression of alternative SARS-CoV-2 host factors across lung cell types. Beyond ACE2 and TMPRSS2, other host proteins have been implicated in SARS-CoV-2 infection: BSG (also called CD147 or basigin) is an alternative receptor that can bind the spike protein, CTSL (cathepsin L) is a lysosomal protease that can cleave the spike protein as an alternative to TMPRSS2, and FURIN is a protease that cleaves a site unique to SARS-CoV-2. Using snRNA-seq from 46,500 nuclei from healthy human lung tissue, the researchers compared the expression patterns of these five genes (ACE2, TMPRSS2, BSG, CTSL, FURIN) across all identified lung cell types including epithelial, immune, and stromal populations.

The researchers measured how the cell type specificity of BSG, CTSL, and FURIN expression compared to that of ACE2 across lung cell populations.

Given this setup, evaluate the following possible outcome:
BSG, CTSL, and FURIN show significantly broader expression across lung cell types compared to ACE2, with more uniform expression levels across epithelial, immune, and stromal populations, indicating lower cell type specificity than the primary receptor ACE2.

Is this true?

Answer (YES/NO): YES